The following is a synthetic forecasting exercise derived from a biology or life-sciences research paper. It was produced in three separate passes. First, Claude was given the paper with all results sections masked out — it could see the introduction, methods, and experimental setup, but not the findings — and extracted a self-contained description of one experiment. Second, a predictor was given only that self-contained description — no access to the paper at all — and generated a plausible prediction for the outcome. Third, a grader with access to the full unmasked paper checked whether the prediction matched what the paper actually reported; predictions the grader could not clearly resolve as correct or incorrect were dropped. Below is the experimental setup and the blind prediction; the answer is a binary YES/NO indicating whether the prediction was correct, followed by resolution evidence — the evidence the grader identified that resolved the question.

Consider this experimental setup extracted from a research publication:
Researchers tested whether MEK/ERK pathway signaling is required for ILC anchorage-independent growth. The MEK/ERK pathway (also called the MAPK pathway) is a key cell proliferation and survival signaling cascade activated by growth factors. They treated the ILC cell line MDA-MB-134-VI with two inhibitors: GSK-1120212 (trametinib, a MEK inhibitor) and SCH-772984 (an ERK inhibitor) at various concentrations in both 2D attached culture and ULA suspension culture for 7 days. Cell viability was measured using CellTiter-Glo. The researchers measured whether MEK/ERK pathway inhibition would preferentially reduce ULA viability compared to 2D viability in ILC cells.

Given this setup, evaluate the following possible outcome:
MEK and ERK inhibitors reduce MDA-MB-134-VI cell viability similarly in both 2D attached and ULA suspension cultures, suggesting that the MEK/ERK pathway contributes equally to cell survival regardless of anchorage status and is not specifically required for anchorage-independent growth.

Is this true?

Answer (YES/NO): NO